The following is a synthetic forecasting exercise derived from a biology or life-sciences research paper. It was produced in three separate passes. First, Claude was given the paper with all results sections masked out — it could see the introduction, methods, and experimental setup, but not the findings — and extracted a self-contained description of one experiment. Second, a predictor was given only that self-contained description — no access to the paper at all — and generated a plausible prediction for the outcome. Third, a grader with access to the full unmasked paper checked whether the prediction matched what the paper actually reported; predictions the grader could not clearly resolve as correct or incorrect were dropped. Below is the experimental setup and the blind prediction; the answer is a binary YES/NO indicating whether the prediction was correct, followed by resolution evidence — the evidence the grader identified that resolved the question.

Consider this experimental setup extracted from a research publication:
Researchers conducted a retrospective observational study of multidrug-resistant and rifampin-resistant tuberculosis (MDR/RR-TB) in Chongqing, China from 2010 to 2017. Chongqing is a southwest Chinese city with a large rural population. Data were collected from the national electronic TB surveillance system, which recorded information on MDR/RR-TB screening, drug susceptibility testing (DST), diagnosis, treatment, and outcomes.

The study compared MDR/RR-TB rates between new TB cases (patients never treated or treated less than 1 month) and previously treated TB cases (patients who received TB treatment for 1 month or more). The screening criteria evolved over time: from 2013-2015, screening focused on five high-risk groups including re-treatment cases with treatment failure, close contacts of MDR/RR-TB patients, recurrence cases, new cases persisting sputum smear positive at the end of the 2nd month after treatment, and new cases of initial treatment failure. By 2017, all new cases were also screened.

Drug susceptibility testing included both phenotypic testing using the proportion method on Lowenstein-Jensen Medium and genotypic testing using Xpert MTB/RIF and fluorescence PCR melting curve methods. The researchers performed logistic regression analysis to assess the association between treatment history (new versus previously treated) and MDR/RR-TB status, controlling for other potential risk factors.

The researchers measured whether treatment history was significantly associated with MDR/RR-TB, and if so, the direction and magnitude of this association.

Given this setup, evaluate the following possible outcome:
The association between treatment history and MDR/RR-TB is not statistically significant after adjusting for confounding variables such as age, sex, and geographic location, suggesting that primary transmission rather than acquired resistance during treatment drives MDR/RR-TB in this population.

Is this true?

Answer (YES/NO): NO